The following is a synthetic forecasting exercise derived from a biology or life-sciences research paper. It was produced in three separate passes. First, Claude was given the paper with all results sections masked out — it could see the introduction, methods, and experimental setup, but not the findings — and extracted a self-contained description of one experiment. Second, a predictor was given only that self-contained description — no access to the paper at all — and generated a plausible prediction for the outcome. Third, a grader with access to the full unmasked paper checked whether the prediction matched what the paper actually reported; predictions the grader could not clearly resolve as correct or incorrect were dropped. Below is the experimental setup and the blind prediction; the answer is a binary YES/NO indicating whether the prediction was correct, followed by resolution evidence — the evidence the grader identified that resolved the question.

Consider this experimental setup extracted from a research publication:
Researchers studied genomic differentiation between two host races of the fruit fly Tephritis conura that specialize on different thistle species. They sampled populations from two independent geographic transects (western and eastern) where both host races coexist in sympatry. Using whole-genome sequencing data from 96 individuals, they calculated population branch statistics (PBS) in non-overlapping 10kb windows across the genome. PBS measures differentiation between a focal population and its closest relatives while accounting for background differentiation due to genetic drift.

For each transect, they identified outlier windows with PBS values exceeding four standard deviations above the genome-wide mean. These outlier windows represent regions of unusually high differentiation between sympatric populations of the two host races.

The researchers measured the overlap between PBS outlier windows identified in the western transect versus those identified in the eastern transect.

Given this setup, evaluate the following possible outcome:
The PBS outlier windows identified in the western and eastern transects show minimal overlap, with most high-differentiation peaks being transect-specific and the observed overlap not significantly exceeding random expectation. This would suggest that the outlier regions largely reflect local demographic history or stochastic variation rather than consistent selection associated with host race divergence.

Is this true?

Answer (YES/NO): NO